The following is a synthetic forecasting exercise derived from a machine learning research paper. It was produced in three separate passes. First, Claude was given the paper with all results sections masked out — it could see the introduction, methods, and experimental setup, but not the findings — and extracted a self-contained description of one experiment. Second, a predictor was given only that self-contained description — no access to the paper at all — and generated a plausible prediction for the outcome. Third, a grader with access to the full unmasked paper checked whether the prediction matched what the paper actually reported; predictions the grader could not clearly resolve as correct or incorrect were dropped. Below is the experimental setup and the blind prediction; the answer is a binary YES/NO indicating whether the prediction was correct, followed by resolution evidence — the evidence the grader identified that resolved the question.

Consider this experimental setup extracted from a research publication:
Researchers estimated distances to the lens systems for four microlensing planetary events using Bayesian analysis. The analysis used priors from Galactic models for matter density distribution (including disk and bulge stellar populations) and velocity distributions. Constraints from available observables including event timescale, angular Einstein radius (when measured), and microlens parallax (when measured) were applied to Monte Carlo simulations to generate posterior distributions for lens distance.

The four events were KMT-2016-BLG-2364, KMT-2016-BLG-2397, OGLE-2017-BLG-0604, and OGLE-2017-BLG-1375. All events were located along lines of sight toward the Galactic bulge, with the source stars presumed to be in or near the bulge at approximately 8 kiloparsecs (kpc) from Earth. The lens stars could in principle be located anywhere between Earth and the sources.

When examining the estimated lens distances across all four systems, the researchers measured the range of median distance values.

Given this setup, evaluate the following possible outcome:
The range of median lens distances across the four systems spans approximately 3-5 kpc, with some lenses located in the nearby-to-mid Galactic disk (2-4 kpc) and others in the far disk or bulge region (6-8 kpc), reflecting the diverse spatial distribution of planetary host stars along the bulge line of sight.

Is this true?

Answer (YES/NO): NO